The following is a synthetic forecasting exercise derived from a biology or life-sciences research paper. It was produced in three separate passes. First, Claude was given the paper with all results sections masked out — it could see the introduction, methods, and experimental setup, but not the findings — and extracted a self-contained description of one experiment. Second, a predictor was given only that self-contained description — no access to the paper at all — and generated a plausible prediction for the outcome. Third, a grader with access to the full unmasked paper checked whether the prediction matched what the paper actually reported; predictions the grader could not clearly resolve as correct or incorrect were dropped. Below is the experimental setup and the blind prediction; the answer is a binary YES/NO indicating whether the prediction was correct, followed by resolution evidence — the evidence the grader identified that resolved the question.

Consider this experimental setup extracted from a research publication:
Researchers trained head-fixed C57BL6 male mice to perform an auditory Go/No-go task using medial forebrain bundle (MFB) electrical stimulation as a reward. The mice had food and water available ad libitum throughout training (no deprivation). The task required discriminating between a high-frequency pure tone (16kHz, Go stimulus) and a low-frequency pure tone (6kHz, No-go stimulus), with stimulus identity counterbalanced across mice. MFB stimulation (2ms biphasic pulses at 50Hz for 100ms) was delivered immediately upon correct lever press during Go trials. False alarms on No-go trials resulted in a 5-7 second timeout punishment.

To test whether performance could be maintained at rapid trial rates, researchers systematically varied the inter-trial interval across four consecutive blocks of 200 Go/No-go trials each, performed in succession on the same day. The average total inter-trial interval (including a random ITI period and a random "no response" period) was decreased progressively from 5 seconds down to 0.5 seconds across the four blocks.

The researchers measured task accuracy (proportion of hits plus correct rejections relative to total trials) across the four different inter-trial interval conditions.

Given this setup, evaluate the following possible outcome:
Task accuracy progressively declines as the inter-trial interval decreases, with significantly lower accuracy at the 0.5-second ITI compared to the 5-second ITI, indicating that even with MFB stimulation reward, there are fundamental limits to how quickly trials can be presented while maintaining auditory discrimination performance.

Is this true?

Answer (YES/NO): NO